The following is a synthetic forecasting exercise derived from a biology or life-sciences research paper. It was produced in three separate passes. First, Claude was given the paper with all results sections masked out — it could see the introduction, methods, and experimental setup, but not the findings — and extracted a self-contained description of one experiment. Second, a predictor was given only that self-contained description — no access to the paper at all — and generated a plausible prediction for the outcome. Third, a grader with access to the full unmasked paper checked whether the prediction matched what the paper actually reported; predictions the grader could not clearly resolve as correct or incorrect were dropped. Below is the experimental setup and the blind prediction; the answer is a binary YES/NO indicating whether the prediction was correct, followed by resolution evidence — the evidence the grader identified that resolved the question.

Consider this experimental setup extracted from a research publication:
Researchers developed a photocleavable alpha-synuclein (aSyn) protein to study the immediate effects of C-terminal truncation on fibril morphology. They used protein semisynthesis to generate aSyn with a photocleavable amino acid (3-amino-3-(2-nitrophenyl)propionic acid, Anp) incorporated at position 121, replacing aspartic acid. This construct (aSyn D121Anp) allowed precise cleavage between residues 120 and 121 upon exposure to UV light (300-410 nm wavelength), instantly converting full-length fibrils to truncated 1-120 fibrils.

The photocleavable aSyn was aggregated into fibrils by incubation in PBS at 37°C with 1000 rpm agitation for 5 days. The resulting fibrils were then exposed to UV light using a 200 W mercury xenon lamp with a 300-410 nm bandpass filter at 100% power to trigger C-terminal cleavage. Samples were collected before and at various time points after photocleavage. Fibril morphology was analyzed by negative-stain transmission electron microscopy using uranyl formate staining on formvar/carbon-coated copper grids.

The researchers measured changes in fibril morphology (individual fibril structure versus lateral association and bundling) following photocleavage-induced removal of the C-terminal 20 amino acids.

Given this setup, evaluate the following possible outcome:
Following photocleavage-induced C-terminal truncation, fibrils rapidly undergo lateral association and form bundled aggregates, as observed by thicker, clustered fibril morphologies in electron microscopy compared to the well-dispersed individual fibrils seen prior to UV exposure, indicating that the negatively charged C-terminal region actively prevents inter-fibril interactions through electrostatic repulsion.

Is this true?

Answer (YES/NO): YES